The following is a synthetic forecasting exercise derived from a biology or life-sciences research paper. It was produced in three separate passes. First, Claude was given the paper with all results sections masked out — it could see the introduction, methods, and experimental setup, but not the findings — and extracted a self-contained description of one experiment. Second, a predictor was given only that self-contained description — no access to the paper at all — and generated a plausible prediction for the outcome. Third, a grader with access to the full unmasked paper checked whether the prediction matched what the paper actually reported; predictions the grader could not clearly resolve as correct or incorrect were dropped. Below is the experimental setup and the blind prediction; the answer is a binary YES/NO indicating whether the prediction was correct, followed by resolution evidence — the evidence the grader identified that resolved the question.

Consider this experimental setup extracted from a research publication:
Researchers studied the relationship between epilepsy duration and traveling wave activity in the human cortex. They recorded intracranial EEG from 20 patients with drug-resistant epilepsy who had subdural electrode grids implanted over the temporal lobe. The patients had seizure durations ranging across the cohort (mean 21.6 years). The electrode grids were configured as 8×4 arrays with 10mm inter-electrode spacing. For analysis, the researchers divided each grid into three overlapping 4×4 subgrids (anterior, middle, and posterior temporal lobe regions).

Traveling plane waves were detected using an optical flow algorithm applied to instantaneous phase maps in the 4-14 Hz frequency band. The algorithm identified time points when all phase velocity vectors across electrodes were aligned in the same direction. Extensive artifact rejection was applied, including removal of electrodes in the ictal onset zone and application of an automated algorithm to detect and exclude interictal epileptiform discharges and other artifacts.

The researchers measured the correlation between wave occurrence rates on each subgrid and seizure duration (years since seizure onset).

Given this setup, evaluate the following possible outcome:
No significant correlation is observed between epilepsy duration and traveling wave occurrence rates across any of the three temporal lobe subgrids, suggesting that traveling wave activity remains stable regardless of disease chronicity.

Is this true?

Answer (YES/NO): NO